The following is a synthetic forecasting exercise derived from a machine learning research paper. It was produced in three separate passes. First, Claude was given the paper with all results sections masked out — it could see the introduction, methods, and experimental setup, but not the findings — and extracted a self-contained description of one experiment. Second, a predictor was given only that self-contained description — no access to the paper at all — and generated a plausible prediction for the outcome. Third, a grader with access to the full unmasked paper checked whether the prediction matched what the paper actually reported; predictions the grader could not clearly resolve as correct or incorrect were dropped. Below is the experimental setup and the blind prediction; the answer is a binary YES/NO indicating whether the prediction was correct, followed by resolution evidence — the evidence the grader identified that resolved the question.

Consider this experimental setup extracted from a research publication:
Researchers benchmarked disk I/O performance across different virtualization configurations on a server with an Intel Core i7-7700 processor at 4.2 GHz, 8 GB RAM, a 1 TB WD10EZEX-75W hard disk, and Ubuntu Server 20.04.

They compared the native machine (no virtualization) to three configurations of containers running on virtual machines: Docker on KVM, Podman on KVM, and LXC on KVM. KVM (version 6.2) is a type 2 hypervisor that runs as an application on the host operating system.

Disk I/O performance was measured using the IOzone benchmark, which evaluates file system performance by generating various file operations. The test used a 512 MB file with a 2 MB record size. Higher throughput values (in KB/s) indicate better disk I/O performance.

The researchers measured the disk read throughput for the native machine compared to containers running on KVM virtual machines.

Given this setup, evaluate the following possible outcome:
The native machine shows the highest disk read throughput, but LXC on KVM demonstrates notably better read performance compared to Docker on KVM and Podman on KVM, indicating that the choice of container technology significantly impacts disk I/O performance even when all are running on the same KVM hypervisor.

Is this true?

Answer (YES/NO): NO